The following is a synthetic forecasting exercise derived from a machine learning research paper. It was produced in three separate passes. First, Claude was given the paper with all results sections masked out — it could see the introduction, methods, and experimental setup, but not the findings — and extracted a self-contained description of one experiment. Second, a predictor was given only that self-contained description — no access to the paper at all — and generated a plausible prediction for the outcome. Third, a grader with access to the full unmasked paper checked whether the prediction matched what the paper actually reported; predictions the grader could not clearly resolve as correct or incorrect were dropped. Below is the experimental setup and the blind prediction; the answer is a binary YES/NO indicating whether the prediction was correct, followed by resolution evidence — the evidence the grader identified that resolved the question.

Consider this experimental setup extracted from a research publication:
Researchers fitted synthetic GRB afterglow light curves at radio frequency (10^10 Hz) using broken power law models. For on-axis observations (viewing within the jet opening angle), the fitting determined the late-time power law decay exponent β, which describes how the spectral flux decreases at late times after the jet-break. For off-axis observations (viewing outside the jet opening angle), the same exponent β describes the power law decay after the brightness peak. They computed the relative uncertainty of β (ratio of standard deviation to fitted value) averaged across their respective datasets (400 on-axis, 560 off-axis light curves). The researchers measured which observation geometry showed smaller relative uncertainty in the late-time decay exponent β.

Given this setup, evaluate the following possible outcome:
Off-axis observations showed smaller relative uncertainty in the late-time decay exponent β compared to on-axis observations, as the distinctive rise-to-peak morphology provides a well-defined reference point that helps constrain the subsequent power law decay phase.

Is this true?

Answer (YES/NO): NO